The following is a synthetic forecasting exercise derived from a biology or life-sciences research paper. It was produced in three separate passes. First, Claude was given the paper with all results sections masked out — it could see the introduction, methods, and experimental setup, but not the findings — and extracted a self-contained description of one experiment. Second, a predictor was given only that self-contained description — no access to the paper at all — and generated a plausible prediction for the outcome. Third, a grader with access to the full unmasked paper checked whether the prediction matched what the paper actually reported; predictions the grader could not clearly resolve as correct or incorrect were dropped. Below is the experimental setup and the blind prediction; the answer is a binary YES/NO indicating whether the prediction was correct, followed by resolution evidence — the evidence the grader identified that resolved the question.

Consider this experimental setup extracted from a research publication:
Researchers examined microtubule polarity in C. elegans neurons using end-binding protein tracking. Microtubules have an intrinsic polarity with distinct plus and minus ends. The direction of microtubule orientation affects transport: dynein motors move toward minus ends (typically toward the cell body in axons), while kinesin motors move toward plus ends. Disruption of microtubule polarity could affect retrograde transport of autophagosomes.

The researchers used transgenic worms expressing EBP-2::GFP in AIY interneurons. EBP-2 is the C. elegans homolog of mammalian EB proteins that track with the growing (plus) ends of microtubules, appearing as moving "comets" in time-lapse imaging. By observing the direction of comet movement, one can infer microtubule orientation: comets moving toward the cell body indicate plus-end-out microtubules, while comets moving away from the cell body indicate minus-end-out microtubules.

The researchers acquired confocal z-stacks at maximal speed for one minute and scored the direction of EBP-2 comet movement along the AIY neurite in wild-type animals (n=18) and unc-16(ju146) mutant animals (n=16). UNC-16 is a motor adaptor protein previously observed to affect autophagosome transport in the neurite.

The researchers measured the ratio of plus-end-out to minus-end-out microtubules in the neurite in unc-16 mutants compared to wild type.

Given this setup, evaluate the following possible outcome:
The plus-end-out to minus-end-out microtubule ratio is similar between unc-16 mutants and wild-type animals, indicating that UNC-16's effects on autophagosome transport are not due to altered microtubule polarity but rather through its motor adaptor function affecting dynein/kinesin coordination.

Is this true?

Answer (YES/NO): YES